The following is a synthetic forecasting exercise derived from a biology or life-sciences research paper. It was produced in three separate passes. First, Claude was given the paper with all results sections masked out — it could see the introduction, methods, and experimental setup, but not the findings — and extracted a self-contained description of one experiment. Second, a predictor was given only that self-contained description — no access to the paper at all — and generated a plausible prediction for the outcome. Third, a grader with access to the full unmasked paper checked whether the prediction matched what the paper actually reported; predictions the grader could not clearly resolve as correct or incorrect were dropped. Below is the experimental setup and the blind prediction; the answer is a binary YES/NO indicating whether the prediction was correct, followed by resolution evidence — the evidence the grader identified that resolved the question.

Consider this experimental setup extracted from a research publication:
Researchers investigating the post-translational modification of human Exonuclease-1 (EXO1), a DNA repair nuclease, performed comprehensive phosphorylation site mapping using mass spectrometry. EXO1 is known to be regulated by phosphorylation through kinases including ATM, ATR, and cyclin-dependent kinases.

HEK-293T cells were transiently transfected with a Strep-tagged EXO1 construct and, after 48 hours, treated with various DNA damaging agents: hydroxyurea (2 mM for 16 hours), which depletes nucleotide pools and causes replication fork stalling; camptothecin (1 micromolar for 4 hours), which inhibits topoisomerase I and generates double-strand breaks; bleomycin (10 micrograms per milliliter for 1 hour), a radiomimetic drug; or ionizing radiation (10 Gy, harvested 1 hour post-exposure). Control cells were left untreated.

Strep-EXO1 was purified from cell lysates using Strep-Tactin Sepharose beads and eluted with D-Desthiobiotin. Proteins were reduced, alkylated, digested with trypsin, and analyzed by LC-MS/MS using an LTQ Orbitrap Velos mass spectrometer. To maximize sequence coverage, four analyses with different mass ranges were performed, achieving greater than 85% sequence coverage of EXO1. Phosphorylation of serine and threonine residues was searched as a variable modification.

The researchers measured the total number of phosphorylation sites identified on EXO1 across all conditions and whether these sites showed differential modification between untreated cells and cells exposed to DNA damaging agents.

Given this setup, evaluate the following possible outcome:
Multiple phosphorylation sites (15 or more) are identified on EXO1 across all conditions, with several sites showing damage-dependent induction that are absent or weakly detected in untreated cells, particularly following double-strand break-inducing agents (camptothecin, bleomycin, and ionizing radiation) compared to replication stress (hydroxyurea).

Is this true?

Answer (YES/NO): NO